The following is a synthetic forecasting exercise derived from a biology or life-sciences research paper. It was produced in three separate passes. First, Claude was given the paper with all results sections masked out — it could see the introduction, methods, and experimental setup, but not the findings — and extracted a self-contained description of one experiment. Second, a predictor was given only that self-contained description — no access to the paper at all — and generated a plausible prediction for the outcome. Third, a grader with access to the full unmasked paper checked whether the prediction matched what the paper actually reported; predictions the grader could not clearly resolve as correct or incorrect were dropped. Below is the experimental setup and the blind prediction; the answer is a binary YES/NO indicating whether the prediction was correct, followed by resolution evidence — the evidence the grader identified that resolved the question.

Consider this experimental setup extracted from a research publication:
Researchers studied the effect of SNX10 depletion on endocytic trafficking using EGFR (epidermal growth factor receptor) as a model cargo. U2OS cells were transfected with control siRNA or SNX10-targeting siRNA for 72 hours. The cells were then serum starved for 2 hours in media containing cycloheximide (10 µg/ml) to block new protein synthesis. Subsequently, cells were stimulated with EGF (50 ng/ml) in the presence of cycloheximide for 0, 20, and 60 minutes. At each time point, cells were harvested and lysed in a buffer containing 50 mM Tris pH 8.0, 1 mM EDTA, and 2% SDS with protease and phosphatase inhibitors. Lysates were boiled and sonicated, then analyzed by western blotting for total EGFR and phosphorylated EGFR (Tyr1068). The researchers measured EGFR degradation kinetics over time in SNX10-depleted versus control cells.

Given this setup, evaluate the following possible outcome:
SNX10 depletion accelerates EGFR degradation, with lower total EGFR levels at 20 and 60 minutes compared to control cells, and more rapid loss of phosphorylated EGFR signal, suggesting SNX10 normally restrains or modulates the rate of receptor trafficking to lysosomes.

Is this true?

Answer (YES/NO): NO